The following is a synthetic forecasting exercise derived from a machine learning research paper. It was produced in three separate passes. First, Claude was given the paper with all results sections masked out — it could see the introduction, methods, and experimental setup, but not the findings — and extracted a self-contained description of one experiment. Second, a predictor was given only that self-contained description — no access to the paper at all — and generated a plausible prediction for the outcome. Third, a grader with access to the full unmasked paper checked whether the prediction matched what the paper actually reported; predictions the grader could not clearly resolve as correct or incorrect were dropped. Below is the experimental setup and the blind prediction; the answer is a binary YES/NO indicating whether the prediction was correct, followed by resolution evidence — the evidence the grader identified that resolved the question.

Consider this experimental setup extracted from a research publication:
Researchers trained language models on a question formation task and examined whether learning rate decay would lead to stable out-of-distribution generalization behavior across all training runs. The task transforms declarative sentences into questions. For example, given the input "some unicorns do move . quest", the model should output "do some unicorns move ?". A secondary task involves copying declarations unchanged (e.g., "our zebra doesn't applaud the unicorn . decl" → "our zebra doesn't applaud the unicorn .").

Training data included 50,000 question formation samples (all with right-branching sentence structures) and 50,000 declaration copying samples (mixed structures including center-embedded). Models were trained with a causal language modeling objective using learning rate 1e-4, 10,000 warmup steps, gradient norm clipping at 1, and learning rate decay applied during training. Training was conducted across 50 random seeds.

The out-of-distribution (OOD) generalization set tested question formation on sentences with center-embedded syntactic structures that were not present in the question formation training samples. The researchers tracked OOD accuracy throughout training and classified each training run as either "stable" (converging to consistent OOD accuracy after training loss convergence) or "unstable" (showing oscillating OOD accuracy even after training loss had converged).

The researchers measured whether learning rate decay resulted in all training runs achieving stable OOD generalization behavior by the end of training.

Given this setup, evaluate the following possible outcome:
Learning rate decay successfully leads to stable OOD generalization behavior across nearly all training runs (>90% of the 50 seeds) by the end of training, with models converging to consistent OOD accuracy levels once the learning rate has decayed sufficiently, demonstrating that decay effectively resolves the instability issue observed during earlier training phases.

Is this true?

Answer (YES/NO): NO